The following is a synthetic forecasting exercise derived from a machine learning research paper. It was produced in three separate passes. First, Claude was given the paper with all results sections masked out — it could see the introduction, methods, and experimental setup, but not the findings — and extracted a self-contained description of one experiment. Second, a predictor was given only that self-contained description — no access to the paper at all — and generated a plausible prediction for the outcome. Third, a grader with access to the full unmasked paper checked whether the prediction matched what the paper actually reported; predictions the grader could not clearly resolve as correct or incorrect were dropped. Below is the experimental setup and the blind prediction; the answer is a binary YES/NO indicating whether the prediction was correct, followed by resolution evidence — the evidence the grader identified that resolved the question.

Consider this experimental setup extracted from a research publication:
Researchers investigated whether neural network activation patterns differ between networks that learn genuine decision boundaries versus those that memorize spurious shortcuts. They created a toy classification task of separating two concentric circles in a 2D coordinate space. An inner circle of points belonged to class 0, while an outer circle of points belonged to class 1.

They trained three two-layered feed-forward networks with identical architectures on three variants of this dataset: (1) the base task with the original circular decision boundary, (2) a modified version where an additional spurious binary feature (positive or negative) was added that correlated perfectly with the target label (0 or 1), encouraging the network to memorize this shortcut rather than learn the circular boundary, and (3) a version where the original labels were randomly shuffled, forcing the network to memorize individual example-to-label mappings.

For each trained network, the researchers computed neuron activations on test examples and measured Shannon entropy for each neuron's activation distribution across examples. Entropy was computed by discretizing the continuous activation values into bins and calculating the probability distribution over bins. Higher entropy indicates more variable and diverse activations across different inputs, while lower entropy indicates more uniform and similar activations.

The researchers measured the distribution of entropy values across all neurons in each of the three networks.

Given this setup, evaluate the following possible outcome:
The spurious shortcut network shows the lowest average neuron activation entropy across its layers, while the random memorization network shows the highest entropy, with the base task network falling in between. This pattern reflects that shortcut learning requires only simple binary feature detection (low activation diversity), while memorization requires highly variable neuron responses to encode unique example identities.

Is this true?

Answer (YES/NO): YES